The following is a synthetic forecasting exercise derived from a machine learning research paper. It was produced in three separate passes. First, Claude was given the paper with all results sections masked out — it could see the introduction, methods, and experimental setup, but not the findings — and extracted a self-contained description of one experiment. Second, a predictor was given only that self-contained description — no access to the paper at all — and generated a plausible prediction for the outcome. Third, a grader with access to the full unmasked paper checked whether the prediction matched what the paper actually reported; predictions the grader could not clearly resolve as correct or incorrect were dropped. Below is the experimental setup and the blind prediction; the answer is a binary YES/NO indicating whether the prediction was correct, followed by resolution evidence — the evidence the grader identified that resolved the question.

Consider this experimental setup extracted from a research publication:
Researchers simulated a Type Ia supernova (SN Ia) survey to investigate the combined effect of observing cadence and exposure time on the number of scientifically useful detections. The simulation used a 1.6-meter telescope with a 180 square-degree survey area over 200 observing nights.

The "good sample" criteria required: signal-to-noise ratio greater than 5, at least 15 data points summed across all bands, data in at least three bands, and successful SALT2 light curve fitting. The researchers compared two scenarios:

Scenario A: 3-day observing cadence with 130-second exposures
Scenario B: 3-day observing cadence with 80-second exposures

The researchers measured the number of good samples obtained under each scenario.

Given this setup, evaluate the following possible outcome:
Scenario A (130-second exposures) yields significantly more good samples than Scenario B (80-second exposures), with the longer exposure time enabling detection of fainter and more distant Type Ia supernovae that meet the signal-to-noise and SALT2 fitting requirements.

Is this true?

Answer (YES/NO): YES